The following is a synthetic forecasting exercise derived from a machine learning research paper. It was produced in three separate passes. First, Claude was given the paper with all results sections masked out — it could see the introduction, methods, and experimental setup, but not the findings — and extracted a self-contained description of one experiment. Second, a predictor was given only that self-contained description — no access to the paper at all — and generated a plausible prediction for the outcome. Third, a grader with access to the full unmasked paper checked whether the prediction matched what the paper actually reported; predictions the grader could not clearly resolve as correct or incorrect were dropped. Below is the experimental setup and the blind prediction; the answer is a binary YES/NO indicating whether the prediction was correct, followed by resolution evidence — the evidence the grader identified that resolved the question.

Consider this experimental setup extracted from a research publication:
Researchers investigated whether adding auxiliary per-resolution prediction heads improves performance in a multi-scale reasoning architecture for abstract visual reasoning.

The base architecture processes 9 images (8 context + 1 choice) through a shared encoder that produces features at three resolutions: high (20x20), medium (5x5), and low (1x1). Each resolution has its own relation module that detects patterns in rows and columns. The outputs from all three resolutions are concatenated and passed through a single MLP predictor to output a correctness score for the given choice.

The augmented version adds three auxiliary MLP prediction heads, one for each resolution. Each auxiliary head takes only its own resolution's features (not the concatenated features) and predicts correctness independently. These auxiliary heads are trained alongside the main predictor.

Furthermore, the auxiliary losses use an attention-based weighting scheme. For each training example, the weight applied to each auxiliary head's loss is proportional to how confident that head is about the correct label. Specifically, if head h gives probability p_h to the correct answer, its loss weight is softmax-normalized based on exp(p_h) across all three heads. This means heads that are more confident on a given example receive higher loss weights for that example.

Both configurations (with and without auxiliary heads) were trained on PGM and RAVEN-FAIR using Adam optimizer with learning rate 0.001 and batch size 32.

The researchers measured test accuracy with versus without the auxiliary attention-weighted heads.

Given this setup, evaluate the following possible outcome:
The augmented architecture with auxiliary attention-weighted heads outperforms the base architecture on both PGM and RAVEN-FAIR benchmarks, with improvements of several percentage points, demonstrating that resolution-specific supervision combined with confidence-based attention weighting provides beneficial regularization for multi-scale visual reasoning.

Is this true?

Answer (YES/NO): YES